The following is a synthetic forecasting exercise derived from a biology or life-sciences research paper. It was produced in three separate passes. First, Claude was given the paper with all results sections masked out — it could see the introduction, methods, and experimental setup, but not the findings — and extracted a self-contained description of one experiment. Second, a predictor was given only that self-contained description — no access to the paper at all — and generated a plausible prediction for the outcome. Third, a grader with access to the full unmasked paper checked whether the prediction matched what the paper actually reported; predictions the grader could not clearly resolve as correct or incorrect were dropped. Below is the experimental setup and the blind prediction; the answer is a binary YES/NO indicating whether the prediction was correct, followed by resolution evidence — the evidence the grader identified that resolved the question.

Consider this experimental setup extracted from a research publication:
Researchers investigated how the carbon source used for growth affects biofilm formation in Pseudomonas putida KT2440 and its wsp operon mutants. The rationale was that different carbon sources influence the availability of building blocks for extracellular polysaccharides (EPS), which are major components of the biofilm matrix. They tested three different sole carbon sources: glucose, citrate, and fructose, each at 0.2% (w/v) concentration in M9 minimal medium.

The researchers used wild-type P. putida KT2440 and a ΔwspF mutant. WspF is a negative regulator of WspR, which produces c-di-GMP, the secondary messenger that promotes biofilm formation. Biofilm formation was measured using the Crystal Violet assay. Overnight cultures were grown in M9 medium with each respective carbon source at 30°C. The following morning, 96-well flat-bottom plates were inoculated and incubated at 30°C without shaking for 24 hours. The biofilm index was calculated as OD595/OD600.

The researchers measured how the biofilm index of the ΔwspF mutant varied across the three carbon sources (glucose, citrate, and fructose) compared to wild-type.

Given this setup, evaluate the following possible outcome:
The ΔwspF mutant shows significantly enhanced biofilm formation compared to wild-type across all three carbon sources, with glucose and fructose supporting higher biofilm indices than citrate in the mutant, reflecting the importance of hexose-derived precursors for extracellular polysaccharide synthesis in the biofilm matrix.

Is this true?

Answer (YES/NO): YES